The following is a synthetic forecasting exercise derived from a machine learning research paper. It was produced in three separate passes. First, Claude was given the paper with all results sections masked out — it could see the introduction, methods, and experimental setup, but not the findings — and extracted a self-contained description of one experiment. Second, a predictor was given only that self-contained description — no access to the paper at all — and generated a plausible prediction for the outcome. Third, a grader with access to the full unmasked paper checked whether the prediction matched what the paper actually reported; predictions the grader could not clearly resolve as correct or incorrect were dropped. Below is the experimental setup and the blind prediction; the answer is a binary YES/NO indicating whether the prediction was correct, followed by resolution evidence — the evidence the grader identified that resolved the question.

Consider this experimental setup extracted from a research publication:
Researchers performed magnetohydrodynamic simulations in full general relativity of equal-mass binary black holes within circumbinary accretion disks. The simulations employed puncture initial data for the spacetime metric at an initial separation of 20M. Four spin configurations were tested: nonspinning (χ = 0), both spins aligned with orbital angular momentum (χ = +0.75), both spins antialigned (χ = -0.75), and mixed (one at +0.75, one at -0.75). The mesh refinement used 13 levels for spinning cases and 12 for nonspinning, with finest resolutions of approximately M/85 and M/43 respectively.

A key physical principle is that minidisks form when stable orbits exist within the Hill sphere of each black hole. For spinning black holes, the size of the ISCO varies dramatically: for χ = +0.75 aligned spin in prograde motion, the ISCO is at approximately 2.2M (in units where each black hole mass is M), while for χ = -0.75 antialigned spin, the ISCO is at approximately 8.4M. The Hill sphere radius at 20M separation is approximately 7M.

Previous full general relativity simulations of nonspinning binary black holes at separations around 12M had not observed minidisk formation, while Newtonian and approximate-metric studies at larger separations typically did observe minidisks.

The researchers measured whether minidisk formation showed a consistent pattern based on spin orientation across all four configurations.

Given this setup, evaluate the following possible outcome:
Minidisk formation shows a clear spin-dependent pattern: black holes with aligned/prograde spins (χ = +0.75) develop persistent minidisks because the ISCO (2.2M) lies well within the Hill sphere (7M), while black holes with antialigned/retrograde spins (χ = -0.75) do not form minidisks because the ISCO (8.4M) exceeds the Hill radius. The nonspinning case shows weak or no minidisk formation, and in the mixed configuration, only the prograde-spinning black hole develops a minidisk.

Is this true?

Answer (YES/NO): NO